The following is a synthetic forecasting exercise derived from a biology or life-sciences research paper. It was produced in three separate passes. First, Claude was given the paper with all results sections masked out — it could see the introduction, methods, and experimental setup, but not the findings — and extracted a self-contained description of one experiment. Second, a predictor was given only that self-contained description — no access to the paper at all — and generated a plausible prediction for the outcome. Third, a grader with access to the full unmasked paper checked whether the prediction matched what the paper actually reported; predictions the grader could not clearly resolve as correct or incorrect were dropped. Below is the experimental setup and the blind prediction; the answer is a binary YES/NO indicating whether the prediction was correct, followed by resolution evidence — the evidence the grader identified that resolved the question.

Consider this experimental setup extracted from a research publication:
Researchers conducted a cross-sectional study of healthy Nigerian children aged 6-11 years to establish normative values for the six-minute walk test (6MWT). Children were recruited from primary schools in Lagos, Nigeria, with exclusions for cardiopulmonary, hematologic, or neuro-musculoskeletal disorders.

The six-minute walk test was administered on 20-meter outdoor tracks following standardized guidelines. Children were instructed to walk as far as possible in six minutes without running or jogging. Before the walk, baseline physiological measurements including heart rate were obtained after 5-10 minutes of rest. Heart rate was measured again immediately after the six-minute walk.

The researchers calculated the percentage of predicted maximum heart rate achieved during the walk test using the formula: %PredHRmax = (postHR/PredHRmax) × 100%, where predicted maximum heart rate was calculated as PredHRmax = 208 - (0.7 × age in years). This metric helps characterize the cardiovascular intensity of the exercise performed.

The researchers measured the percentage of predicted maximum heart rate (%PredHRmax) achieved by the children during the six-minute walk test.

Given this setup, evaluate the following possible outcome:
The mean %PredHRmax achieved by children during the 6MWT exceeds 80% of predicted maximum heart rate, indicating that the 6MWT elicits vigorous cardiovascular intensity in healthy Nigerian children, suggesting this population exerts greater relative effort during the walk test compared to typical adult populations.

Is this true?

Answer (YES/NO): NO